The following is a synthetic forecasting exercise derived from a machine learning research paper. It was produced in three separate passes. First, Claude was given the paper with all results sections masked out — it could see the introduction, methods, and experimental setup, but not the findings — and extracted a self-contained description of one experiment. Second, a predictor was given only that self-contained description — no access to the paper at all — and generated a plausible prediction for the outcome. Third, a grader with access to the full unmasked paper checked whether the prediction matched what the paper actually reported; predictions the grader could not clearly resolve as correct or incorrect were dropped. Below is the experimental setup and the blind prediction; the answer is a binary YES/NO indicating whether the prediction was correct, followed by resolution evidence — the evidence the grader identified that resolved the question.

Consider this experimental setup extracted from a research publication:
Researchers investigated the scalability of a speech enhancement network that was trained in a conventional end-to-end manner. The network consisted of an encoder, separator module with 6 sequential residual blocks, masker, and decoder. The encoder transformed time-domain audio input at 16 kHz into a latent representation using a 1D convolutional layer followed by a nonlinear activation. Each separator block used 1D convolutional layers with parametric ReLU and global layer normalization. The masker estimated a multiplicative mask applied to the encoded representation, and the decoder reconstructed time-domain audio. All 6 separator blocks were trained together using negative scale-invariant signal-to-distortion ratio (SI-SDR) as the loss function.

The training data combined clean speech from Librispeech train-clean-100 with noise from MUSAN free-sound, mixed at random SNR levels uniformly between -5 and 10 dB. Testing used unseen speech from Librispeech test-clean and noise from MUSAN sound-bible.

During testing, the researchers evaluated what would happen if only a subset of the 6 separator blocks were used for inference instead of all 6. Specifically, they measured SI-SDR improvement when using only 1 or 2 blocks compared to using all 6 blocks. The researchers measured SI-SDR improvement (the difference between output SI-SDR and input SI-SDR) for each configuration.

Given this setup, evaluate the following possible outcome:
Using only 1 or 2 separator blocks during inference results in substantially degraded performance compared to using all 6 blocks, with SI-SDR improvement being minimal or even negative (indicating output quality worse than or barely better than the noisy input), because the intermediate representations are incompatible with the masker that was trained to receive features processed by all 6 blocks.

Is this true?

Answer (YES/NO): YES